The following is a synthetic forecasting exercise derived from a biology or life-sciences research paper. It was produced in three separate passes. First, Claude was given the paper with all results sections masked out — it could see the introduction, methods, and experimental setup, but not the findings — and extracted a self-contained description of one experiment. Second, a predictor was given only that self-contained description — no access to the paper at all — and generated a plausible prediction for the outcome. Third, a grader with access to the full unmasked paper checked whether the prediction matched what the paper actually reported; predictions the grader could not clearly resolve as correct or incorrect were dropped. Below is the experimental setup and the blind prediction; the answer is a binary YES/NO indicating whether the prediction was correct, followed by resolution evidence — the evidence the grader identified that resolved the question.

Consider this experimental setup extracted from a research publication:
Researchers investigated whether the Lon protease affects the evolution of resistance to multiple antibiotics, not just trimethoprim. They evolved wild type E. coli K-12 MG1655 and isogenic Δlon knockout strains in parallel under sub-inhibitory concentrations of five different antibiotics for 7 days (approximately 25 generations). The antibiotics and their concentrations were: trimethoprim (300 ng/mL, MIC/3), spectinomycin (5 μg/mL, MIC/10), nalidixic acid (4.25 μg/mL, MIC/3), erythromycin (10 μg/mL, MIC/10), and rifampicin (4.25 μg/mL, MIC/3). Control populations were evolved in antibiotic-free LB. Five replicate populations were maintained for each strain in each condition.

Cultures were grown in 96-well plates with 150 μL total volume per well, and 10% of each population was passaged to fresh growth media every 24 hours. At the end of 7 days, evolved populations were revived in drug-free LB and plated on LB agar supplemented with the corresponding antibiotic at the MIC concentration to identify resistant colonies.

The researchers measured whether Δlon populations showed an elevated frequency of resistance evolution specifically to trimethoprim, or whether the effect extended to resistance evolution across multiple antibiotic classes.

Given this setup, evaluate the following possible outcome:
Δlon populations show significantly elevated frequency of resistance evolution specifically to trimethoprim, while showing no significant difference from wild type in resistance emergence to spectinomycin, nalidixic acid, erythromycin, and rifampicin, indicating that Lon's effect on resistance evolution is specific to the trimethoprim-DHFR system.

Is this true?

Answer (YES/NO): NO